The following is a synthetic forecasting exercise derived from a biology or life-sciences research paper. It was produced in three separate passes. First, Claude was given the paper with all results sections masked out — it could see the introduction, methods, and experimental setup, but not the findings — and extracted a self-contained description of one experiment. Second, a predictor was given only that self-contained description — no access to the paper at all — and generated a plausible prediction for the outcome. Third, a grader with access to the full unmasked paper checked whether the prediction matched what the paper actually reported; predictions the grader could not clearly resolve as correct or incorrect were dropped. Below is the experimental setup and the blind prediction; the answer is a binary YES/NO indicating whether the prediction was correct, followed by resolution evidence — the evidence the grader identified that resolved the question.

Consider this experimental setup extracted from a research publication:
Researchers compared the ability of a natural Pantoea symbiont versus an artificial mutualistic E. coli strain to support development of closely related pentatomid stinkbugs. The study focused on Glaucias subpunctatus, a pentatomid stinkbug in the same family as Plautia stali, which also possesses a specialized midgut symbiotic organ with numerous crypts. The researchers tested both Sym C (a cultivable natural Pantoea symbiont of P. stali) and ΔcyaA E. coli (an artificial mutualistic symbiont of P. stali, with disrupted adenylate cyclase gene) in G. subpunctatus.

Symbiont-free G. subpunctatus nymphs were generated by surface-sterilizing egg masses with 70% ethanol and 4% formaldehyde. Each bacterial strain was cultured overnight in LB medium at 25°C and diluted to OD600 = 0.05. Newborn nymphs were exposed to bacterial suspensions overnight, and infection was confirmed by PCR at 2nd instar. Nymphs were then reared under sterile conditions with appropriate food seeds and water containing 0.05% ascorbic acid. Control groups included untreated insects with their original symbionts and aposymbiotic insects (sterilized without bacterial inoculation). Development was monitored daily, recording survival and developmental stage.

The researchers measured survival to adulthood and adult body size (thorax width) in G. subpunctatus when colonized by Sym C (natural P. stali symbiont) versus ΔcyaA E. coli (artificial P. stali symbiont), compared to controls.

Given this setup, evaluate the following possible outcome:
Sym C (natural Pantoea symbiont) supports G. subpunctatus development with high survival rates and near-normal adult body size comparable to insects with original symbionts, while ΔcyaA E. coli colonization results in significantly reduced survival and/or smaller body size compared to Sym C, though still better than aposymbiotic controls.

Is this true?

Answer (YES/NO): NO